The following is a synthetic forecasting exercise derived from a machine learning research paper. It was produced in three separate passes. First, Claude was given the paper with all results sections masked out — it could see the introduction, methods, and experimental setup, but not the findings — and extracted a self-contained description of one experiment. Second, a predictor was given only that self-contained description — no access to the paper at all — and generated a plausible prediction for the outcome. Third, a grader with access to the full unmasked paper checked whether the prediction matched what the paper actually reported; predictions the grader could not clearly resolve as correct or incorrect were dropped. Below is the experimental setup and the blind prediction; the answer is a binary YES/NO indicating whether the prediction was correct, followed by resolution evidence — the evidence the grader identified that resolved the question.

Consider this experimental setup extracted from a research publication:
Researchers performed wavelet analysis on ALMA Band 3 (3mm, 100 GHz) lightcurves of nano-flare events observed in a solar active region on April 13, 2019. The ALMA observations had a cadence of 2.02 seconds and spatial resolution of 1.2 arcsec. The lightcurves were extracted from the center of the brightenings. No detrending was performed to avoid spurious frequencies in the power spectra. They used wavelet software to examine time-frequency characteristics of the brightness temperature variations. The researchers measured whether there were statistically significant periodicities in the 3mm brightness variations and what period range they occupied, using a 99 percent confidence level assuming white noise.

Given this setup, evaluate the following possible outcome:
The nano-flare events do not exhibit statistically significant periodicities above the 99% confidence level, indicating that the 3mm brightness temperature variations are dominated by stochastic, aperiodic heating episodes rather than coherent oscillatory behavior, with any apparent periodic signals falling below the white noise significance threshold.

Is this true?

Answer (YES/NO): NO